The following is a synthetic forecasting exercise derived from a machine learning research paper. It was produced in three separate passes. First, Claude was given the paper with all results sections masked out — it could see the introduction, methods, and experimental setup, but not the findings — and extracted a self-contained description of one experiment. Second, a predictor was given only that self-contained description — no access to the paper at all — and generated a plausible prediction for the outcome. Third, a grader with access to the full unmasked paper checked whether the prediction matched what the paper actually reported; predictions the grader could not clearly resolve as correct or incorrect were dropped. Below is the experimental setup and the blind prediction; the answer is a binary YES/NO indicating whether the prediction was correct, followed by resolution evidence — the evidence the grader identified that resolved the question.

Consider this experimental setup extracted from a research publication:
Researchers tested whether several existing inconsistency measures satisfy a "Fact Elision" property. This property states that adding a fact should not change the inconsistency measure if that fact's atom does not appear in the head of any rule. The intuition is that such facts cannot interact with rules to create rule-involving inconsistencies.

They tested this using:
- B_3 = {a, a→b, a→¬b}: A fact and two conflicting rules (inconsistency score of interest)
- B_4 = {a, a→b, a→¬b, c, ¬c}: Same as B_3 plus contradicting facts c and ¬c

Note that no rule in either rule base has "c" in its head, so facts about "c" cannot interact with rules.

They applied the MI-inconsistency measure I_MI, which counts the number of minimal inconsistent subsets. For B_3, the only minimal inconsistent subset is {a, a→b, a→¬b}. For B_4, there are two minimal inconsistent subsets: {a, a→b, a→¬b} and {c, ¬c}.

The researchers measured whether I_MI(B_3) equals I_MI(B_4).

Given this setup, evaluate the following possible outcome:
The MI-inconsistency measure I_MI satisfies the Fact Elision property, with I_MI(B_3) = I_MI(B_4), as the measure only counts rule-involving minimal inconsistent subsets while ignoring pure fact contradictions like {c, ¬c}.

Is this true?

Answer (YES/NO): NO